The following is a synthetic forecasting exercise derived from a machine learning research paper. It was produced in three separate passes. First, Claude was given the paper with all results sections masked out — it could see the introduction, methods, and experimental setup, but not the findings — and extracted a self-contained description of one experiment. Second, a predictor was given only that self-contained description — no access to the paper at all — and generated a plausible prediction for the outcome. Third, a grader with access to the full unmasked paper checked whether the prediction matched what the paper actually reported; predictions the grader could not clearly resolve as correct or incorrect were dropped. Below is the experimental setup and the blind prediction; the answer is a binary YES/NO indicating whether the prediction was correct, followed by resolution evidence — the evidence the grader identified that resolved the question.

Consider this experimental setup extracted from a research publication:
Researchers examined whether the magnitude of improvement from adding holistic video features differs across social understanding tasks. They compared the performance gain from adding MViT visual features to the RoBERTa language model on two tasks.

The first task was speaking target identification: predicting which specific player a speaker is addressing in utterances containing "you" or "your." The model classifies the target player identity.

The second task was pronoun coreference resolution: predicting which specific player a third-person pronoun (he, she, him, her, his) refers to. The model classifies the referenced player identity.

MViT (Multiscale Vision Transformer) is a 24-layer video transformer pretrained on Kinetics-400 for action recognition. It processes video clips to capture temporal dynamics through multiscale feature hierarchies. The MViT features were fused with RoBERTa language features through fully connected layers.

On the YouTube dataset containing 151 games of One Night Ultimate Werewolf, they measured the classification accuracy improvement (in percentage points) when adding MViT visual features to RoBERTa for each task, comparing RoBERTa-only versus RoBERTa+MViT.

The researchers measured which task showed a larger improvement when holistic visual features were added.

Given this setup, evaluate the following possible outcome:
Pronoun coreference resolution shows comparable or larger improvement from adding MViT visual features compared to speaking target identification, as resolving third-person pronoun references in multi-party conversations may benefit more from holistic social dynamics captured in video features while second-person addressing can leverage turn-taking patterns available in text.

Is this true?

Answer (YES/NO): NO